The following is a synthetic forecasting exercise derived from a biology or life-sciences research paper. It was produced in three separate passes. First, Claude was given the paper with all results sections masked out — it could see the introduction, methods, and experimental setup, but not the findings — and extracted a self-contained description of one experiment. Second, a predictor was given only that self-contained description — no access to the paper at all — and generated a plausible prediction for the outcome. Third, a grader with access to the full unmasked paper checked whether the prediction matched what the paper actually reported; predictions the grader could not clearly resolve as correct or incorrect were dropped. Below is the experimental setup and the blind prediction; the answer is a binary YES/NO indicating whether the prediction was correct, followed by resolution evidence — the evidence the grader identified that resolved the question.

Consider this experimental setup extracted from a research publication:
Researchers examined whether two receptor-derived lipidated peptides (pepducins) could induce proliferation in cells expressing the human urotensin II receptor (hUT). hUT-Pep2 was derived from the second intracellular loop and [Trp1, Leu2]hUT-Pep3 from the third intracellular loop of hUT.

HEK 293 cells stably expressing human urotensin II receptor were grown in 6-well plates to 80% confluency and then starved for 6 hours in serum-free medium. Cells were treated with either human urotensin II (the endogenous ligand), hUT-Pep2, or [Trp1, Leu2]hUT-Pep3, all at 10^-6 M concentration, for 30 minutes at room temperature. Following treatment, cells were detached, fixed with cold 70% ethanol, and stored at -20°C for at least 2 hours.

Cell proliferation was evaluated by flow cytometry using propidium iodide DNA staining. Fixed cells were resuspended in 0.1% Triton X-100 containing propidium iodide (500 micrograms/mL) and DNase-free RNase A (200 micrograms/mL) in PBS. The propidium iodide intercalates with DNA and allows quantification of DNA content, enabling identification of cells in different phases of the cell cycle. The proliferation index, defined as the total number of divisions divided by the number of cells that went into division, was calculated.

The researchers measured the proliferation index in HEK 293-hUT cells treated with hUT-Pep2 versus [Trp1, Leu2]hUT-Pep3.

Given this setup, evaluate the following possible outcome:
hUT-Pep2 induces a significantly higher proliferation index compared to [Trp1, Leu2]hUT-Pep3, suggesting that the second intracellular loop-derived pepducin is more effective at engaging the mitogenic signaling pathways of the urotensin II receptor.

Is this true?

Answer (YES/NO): NO